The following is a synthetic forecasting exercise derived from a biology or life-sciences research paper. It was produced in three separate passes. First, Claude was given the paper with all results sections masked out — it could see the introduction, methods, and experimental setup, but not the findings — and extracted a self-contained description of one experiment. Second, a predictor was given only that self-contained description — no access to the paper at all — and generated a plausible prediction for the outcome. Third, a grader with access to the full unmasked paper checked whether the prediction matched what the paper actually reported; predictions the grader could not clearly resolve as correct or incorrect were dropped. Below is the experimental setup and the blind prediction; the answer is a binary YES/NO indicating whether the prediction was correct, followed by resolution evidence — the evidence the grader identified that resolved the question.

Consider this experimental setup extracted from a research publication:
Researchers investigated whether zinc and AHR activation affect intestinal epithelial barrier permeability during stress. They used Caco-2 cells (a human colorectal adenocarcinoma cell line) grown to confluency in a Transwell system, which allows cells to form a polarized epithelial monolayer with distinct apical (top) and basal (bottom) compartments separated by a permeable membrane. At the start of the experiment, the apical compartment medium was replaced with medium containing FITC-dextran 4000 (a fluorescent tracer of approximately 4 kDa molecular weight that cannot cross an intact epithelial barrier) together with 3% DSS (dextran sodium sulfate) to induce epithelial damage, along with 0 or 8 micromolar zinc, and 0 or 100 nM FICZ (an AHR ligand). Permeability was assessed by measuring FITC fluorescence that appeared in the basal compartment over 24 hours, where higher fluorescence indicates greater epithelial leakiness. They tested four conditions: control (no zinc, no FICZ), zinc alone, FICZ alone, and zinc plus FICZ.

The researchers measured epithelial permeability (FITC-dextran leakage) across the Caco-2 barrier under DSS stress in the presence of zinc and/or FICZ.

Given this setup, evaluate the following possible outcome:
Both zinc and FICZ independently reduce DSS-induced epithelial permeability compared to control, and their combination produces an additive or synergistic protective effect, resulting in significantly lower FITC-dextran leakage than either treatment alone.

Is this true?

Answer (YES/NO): YES